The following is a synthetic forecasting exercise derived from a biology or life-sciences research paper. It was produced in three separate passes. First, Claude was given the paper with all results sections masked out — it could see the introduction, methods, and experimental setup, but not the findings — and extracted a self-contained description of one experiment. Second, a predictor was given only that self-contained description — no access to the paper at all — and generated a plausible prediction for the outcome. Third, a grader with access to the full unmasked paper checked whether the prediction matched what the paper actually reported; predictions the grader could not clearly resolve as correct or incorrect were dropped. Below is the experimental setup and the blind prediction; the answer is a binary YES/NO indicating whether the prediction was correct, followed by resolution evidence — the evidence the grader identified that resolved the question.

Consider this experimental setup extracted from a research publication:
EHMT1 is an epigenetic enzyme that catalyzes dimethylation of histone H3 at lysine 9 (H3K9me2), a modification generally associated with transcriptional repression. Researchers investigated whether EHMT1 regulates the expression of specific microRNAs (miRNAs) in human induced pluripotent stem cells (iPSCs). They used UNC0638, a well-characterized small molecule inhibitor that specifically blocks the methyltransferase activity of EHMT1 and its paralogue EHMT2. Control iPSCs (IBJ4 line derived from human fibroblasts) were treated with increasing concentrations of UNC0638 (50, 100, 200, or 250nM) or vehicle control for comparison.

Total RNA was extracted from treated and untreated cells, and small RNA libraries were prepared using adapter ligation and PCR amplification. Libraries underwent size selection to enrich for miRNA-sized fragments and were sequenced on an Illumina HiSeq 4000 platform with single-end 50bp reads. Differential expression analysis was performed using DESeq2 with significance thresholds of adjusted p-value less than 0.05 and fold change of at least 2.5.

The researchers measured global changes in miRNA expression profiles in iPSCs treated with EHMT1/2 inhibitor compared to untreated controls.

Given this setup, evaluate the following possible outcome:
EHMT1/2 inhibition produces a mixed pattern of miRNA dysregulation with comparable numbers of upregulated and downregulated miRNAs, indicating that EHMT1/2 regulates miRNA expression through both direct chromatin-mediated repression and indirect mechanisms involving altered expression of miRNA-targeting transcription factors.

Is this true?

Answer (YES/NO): NO